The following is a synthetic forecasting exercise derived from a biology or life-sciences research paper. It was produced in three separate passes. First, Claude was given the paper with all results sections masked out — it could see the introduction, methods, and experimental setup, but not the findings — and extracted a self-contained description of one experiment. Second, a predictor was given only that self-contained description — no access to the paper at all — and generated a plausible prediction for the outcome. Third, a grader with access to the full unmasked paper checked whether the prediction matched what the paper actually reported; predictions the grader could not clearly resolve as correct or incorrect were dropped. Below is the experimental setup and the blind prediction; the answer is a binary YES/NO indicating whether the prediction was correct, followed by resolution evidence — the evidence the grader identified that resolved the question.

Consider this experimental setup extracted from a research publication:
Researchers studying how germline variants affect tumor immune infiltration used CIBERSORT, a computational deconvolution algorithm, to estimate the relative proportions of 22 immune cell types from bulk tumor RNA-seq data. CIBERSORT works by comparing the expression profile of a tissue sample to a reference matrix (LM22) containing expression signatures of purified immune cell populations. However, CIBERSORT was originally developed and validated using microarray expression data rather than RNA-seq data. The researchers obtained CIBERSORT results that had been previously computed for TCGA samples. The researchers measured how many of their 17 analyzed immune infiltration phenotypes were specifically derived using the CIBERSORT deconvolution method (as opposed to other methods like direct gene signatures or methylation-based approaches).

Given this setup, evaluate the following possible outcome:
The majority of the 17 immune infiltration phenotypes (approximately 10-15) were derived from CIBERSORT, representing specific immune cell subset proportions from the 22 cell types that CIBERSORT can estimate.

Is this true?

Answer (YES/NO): NO